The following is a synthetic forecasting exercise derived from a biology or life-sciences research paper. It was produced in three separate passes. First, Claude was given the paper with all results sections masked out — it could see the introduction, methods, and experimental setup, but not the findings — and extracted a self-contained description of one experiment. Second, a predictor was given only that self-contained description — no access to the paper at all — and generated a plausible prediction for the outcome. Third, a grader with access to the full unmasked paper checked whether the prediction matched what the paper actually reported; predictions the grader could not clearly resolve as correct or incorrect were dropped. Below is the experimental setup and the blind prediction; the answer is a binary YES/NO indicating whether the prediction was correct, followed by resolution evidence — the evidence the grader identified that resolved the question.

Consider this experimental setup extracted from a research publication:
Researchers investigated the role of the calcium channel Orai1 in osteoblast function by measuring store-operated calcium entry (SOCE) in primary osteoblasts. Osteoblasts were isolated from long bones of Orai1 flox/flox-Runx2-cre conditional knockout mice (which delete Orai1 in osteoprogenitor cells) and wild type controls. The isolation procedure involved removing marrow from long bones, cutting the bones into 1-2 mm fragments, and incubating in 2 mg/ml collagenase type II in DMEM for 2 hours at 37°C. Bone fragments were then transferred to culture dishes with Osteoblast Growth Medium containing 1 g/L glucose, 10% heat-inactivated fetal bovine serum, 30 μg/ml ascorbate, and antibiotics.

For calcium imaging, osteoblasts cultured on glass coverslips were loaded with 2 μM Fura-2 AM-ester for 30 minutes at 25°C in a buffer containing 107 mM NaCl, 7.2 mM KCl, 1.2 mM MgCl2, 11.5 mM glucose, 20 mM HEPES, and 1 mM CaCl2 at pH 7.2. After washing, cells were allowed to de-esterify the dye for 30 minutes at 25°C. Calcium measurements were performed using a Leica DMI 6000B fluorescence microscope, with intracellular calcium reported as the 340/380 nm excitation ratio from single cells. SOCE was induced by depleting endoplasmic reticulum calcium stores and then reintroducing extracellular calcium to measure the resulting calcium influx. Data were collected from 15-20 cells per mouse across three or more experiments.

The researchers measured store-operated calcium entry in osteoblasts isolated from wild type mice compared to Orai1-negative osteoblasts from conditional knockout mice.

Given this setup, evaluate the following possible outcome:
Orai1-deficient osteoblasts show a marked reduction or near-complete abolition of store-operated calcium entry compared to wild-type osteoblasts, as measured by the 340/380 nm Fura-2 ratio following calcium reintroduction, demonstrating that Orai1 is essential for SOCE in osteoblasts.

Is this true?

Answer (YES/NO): YES